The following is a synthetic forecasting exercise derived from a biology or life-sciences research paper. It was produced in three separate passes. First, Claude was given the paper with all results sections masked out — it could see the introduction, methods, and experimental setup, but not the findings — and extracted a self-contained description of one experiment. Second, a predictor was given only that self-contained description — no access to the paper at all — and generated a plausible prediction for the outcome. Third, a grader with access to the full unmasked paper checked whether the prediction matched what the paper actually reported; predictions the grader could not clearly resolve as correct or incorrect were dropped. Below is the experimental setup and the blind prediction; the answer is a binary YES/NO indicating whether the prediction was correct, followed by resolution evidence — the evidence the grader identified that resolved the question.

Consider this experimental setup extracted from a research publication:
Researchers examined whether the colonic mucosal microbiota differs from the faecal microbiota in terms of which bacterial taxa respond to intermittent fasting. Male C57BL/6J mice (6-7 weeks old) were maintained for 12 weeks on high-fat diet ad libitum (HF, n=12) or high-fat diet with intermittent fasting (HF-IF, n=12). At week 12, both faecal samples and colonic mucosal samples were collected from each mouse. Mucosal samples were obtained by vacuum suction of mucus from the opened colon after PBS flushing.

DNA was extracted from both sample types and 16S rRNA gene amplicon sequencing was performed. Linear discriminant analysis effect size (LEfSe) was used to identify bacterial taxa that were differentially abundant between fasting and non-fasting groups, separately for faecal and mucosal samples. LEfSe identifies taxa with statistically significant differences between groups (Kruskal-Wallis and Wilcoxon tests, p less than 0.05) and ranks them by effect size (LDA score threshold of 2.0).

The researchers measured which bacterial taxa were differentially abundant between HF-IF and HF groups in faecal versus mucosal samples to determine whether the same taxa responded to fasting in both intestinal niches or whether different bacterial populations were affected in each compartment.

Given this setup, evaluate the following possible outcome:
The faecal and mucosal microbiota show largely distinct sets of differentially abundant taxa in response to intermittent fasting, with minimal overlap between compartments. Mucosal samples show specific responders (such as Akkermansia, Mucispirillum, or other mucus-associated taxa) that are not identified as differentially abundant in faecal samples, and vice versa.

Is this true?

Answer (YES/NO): YES